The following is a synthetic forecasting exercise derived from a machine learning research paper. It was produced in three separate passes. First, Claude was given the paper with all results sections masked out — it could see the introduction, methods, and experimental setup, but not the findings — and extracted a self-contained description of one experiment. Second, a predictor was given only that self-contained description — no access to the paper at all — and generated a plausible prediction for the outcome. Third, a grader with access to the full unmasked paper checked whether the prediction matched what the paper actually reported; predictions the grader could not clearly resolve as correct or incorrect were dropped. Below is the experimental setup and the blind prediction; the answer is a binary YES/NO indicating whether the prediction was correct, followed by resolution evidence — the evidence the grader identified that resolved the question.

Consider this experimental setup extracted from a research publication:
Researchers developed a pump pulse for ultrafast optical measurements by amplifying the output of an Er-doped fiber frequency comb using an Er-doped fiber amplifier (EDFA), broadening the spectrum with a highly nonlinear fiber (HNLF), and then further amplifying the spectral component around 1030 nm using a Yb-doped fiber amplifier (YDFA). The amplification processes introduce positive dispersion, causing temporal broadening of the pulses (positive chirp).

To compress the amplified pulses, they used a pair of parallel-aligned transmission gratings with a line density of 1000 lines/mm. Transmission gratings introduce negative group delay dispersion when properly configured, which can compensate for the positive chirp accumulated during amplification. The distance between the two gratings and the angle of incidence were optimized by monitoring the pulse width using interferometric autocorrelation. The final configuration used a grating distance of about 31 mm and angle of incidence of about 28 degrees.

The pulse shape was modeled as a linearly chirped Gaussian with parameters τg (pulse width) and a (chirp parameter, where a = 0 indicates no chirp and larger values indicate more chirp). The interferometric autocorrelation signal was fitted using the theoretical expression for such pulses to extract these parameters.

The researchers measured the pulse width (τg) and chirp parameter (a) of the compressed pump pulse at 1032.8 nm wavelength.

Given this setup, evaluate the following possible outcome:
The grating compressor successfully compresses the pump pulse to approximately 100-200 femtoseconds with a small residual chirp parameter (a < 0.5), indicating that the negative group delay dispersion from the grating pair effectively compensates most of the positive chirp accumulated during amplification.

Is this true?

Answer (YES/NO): NO